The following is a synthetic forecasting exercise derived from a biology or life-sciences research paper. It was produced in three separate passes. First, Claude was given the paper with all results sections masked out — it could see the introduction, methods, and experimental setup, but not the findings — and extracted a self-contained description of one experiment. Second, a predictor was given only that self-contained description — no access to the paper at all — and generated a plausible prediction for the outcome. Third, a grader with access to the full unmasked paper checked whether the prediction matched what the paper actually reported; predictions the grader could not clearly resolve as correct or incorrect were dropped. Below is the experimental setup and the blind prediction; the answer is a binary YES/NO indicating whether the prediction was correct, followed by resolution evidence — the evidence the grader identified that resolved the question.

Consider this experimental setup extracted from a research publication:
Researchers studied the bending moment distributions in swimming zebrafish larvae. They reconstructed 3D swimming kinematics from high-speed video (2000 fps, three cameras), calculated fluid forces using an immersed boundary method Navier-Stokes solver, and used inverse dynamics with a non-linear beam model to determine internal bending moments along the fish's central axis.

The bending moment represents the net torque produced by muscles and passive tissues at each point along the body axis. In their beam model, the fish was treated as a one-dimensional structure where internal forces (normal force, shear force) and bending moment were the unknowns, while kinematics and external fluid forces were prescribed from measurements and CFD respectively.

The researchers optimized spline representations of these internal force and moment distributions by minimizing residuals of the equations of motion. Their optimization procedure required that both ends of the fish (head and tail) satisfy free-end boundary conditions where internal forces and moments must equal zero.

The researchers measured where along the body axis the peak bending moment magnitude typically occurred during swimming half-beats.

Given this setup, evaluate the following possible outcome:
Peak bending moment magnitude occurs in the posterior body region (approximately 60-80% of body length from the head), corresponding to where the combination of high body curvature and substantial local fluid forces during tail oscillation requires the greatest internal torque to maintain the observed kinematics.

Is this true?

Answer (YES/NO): NO